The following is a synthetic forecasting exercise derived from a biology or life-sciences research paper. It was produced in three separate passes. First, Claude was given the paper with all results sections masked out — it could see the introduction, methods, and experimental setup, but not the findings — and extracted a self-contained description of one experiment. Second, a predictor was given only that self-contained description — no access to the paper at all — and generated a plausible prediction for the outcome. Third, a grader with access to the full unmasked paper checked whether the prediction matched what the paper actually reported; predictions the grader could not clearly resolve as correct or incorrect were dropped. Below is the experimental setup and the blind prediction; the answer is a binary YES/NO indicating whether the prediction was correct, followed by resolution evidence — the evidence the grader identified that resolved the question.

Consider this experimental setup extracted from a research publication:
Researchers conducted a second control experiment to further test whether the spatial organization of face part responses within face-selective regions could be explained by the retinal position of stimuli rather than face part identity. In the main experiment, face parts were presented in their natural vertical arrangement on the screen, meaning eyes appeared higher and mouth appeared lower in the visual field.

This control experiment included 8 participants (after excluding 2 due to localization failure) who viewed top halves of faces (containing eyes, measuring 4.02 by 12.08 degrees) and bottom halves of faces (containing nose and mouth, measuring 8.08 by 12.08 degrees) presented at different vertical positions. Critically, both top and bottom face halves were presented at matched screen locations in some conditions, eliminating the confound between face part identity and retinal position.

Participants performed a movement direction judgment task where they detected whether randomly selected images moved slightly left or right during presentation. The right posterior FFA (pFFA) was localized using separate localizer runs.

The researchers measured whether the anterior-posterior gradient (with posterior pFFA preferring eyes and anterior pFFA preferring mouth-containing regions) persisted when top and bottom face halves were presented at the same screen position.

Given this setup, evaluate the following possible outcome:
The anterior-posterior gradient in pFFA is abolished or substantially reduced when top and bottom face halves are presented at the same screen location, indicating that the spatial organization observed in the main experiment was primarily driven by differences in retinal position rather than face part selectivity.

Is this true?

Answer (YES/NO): NO